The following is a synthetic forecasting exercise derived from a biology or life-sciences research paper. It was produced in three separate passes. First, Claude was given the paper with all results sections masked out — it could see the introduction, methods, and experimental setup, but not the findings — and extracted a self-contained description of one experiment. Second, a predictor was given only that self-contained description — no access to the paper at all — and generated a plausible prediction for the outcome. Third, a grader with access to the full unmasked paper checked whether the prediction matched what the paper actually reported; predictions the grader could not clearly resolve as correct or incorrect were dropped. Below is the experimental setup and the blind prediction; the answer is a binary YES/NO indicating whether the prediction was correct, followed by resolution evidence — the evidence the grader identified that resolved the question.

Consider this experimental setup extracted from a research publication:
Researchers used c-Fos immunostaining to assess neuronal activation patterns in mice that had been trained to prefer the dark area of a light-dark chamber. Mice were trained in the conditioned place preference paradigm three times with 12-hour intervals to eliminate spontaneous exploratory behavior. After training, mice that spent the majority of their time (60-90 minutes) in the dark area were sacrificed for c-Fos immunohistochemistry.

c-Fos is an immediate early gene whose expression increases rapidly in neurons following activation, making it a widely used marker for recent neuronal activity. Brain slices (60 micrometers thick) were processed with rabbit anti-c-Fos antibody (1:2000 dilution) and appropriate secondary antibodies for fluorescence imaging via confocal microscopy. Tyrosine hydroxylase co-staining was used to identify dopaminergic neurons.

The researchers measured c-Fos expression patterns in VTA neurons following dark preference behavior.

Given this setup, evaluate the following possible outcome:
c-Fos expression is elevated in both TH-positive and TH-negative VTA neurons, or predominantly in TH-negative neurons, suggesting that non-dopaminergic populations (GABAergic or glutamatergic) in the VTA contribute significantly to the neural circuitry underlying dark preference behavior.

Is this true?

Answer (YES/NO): NO